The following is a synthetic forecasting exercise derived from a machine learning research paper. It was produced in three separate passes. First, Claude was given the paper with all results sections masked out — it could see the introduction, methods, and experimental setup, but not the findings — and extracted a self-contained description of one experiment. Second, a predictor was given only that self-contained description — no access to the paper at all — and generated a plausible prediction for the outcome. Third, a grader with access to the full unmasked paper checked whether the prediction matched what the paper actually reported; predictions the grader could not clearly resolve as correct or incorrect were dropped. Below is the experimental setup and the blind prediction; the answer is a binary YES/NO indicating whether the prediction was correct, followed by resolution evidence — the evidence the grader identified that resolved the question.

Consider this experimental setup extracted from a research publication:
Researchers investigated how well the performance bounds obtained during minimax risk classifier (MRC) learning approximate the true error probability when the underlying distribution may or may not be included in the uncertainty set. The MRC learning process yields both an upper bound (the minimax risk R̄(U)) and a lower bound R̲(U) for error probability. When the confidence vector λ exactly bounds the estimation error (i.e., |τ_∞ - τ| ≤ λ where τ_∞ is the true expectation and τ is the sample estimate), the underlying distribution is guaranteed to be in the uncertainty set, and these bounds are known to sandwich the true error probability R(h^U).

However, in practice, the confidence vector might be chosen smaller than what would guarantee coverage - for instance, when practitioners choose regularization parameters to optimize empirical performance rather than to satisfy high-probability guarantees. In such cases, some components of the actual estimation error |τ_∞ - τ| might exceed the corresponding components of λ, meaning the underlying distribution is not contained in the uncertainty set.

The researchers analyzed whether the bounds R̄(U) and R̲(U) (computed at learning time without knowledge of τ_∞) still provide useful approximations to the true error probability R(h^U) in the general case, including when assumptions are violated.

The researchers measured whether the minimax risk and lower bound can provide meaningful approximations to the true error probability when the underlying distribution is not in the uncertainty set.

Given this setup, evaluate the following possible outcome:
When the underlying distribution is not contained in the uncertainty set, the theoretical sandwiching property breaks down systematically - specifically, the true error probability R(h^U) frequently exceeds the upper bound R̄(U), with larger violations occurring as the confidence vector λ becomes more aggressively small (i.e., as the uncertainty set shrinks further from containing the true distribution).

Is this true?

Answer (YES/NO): NO